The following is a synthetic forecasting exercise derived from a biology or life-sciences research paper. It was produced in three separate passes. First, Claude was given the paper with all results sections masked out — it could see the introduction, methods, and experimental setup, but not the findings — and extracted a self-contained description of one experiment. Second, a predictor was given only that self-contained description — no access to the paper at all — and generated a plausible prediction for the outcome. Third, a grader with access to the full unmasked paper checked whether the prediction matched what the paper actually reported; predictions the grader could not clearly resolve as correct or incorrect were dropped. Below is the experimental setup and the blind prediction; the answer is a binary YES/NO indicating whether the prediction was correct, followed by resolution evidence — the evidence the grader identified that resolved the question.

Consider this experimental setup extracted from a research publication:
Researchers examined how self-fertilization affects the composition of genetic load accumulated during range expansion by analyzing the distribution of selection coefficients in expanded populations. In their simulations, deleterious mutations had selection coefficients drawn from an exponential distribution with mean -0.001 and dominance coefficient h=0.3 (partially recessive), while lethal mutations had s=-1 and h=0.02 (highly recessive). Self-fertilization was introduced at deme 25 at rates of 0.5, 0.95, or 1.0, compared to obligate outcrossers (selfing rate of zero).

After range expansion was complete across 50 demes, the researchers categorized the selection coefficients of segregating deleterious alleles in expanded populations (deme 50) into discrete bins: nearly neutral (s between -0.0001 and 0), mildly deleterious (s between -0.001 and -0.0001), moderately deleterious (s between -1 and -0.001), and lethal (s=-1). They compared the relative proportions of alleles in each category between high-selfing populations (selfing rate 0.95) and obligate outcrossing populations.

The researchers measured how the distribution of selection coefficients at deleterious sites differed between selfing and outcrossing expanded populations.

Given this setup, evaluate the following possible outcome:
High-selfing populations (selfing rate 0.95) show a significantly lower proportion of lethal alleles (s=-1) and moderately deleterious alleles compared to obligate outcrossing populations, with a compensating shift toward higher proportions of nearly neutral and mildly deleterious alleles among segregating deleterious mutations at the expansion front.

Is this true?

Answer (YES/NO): YES